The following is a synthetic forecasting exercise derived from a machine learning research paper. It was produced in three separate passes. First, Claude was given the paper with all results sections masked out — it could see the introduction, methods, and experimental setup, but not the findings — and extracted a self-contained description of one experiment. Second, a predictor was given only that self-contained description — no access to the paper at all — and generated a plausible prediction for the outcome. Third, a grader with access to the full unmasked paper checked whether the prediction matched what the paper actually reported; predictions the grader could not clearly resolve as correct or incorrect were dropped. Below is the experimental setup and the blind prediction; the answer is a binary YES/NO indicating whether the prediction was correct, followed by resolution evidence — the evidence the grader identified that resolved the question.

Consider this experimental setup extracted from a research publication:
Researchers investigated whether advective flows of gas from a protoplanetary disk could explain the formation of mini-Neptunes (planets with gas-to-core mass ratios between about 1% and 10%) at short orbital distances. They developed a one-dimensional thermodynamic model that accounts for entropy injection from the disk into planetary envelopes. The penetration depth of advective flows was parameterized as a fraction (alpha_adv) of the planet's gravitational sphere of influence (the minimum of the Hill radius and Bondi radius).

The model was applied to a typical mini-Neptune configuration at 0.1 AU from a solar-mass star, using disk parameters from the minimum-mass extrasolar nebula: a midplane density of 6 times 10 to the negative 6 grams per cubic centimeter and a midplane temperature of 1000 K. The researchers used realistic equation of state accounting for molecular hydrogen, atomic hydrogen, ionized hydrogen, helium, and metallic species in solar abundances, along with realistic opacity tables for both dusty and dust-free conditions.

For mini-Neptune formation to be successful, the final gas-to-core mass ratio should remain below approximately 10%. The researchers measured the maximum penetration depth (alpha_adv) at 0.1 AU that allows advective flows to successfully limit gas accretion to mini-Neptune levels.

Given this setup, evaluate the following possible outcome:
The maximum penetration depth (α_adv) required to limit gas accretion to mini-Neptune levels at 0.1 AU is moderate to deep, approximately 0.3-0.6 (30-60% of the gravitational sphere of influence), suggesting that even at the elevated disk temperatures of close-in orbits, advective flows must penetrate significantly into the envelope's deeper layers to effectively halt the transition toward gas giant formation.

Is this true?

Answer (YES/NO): NO